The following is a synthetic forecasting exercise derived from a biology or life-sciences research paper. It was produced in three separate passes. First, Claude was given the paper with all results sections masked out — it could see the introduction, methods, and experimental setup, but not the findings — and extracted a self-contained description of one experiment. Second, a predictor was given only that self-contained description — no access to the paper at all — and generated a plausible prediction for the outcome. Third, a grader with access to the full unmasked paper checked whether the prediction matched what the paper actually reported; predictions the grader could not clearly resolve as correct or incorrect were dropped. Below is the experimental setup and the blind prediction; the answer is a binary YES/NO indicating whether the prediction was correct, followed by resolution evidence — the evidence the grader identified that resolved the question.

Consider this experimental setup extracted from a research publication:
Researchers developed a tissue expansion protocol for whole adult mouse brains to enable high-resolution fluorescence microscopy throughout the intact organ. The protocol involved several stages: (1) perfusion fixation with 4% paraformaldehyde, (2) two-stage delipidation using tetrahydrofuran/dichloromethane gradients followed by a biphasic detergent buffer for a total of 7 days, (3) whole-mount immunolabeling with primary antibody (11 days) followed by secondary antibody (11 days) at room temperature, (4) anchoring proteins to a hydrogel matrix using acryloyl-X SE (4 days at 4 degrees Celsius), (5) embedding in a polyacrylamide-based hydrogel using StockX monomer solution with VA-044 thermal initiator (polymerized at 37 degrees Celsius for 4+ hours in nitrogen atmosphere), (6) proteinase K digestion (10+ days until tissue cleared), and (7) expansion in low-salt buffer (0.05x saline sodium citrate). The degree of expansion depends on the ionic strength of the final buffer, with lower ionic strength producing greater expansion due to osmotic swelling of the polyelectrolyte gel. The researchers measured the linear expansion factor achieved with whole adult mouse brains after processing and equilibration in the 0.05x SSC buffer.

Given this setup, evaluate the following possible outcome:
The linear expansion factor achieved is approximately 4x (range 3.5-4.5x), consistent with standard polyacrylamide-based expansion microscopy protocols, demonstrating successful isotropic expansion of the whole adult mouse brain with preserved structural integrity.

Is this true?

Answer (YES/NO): NO